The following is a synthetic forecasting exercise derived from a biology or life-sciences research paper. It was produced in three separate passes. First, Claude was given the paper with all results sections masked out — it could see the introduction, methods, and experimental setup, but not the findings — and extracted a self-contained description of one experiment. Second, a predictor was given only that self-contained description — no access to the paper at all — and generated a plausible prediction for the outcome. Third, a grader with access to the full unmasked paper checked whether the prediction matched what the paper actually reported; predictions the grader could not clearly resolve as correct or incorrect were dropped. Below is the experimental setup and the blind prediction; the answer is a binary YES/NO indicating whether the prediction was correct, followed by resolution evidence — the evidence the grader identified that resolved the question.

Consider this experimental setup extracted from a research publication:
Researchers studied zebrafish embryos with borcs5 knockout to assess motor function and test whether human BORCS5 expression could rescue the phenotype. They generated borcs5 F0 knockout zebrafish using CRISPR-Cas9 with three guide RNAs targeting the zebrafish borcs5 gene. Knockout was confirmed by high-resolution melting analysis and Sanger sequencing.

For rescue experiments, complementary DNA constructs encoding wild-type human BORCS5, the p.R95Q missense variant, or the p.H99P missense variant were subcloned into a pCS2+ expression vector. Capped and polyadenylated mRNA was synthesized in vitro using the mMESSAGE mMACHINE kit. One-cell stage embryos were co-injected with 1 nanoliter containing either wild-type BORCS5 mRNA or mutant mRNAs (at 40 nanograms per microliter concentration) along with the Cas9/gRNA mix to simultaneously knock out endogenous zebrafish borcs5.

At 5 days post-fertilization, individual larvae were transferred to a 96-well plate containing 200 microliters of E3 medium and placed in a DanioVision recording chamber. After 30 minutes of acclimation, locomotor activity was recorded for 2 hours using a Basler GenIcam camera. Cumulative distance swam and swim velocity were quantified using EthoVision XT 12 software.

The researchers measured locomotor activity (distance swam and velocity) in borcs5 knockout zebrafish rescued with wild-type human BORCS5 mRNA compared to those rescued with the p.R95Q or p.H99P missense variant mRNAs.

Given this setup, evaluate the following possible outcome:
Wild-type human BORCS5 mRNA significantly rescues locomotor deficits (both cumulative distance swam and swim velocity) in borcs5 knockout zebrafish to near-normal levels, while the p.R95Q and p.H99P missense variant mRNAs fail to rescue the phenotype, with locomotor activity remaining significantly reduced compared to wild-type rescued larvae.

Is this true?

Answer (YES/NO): NO